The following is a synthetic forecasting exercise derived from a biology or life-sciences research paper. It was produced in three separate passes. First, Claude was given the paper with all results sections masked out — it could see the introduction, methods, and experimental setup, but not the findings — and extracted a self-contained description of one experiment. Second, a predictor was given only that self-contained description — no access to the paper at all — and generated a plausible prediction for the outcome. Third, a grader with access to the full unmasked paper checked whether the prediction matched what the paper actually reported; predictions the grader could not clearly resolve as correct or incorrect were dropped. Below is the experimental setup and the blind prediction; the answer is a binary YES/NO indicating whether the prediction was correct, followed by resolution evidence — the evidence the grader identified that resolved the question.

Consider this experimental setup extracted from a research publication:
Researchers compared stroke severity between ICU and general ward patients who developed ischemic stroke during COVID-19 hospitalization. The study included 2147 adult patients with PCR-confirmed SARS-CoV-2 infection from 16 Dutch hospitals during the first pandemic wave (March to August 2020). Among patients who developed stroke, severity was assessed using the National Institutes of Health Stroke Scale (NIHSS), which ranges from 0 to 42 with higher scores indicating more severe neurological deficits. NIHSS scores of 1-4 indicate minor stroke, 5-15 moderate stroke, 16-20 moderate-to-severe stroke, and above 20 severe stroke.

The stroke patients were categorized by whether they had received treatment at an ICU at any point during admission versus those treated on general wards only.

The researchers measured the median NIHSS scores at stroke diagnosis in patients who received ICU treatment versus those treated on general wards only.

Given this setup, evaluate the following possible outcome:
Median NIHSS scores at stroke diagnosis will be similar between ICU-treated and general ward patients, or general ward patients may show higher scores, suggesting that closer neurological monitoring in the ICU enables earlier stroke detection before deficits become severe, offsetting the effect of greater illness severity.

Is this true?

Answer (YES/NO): NO